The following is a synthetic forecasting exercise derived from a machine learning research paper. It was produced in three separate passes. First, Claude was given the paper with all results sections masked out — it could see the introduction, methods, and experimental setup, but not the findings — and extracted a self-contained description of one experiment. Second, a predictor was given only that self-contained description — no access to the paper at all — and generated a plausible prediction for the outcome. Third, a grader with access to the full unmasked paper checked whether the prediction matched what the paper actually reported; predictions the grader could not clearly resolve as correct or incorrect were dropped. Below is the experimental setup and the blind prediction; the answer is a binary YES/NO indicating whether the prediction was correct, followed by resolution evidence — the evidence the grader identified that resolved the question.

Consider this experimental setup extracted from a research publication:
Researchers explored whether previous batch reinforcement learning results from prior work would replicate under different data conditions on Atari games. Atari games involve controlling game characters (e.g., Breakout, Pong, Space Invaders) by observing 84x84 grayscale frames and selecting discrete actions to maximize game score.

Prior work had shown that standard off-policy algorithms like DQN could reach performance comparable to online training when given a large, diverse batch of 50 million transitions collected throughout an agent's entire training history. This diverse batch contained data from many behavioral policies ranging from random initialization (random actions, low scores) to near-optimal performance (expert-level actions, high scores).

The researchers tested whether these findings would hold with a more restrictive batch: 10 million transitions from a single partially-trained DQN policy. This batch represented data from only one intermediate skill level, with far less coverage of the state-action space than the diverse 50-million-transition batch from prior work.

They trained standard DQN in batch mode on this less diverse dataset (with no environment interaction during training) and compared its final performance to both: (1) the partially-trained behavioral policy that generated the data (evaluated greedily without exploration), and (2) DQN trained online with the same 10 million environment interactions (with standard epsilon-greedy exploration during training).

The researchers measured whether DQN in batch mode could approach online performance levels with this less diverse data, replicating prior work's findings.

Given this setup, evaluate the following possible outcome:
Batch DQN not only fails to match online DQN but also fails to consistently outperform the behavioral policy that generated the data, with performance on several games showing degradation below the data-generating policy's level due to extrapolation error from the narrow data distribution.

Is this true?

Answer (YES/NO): YES